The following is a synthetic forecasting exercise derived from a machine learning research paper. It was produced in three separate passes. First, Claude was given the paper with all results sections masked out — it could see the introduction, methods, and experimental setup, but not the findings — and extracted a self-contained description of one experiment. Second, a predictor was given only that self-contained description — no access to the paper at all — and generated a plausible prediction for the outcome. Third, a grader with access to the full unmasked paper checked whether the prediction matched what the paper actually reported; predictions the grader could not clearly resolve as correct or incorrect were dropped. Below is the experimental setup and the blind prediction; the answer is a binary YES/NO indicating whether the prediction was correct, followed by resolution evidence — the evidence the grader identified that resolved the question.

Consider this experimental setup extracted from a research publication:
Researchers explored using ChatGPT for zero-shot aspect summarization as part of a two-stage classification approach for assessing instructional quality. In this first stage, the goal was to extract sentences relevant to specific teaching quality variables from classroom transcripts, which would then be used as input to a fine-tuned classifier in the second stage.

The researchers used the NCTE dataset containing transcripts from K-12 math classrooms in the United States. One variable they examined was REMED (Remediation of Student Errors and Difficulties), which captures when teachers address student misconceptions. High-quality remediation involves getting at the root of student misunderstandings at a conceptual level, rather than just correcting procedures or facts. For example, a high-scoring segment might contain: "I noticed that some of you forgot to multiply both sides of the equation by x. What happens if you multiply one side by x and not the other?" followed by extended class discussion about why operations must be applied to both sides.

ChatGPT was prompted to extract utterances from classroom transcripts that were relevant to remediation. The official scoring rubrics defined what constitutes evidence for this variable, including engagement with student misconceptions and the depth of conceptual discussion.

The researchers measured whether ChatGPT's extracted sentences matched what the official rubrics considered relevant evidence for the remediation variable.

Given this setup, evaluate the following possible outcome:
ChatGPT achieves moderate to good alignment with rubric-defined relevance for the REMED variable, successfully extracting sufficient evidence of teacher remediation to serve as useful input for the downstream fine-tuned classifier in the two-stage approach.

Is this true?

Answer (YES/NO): NO